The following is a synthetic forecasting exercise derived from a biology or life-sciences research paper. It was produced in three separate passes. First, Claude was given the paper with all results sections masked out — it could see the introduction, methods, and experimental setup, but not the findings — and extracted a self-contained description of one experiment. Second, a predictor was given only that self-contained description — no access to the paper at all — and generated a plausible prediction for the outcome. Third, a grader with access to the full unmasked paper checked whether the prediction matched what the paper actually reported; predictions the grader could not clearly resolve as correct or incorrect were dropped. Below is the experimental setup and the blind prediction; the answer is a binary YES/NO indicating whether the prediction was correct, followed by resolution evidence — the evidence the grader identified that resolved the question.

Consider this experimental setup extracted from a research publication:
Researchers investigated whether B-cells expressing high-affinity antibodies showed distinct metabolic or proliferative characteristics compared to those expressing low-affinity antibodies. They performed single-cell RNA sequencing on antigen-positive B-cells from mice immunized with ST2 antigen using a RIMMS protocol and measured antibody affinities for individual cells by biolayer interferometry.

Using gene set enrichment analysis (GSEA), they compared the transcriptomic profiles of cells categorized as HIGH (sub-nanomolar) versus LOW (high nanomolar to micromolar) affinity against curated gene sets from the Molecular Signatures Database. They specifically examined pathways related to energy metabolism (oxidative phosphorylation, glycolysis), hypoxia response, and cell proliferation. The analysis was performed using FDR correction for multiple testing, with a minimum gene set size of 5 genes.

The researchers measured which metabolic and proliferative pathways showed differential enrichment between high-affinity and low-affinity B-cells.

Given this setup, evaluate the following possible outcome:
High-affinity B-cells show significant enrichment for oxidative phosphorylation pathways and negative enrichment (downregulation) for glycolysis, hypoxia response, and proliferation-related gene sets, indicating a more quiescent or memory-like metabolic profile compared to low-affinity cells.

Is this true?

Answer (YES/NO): NO